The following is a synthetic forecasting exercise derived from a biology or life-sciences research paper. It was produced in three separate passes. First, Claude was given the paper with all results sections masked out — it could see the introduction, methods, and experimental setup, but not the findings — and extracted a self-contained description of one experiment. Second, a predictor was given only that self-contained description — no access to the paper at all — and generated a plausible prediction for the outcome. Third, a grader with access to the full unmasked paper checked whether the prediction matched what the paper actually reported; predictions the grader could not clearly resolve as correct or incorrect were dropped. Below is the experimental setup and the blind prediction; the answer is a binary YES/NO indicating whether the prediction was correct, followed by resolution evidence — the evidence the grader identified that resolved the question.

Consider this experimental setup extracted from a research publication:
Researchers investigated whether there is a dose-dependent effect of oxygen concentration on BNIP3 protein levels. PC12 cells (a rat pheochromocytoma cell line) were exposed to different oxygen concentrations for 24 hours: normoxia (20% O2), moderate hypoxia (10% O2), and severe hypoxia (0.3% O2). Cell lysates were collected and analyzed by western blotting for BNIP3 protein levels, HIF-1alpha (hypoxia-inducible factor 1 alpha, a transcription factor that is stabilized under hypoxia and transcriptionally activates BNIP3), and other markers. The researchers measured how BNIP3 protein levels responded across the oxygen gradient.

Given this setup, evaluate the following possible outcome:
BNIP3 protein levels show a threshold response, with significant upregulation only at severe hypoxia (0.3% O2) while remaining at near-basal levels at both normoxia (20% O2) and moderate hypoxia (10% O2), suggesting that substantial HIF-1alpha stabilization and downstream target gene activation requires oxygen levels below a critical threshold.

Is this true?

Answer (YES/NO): NO